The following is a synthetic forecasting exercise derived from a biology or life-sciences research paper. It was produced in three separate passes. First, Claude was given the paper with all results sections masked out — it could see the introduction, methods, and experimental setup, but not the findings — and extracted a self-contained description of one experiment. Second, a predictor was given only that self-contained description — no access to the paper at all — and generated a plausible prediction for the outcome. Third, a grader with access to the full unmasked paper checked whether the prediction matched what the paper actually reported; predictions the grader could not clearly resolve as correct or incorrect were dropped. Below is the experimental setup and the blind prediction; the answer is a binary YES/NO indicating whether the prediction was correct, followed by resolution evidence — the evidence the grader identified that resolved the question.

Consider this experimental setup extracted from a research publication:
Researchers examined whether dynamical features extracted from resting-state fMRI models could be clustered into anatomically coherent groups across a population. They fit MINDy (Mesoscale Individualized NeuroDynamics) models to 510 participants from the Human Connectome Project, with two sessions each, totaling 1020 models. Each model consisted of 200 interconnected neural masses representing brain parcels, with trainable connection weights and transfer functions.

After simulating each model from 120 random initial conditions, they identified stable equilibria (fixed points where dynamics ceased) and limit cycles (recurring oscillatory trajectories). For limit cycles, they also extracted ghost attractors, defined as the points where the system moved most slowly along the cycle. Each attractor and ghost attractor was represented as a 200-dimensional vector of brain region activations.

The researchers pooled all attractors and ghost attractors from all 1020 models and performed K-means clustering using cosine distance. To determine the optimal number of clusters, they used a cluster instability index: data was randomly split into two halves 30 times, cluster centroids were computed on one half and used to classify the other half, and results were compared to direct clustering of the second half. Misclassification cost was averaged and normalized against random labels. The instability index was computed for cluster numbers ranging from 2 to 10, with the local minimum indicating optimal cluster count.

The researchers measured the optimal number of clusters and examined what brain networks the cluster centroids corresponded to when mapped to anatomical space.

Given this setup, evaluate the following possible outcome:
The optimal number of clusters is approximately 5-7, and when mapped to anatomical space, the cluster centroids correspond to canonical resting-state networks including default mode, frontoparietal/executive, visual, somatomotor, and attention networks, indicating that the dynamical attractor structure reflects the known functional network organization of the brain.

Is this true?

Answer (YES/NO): NO